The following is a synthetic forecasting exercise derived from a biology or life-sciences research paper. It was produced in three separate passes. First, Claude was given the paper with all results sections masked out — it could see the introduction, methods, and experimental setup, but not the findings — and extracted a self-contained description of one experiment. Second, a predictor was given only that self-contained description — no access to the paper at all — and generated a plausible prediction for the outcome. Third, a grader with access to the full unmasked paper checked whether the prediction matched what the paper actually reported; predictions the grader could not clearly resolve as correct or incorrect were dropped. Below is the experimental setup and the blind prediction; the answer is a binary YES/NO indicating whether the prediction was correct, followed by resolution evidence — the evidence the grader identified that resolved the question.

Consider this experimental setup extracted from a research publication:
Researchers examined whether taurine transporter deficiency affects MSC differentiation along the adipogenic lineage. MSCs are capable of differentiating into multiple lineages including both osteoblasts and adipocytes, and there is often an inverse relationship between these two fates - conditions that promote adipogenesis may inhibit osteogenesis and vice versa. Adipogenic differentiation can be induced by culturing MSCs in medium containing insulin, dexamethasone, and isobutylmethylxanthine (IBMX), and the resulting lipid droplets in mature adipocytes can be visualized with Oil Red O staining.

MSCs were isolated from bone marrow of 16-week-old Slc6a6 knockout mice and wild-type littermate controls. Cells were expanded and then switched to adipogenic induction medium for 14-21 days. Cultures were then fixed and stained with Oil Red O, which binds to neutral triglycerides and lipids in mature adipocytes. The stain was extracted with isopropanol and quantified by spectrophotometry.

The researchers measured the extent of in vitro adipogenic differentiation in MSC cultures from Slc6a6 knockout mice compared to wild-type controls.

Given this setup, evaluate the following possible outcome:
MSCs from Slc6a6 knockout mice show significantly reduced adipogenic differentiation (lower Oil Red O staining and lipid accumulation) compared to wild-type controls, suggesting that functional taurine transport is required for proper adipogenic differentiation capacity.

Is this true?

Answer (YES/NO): NO